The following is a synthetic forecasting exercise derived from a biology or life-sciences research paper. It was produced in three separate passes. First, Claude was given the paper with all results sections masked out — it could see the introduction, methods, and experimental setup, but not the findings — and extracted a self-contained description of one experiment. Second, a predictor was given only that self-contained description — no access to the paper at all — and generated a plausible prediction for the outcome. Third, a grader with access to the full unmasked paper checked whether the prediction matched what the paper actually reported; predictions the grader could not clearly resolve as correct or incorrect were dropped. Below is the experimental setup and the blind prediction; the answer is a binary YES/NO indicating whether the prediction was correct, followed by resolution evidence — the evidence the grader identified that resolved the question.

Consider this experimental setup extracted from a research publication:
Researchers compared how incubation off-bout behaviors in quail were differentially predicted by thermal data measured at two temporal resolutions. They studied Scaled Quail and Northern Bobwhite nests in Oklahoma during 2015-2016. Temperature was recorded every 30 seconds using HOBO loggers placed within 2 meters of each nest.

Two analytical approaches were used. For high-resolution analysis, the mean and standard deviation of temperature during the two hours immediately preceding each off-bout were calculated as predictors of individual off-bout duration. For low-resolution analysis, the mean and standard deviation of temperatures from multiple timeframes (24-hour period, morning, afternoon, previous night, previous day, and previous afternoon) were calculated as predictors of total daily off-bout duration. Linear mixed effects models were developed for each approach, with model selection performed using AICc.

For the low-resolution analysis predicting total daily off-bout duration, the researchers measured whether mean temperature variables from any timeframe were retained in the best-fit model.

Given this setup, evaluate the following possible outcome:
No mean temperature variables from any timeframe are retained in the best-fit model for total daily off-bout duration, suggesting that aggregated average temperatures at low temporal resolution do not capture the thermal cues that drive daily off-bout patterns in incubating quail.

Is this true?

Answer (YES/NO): YES